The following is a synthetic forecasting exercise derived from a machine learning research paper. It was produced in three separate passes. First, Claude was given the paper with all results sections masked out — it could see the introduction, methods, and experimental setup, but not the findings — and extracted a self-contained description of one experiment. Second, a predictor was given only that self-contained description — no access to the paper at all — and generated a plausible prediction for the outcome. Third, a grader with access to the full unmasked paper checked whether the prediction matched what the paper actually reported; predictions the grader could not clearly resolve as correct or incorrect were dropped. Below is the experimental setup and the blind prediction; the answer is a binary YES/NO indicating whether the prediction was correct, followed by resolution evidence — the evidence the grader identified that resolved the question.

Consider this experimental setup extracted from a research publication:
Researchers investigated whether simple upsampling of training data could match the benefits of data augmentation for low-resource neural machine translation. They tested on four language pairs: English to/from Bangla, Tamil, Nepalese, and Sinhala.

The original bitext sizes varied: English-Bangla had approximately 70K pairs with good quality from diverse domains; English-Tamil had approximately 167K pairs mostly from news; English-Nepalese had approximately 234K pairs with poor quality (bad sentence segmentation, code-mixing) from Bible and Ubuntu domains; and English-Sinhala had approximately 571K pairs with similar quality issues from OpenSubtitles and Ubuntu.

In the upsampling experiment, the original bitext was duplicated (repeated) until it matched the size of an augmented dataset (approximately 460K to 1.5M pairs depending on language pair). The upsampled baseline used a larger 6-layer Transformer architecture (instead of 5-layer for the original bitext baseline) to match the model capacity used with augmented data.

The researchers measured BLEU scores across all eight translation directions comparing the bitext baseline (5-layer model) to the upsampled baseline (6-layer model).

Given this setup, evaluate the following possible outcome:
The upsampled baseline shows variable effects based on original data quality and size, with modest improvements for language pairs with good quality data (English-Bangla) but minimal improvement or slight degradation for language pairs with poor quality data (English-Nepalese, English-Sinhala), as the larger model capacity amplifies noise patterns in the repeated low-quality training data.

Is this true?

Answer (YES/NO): NO